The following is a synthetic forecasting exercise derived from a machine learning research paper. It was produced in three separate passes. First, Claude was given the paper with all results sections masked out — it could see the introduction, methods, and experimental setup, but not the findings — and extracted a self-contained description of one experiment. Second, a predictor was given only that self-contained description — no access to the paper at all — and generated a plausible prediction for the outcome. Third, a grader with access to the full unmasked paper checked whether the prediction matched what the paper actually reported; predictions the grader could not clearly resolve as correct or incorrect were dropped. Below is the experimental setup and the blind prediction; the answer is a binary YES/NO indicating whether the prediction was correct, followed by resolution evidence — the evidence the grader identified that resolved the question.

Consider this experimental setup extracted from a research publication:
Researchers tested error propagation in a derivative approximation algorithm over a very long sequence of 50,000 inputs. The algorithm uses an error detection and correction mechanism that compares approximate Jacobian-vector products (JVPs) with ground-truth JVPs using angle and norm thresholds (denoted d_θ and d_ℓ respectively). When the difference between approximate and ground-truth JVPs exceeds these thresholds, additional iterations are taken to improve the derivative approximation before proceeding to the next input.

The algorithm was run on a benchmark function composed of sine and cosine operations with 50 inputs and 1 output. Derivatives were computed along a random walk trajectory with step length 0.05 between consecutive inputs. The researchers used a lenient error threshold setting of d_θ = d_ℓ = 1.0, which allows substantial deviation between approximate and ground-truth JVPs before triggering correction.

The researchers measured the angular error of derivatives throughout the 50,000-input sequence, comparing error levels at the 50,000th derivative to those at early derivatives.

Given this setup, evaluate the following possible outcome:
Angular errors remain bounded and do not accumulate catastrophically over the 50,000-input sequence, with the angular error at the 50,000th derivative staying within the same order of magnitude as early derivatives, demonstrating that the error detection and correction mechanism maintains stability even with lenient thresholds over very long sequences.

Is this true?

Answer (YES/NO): YES